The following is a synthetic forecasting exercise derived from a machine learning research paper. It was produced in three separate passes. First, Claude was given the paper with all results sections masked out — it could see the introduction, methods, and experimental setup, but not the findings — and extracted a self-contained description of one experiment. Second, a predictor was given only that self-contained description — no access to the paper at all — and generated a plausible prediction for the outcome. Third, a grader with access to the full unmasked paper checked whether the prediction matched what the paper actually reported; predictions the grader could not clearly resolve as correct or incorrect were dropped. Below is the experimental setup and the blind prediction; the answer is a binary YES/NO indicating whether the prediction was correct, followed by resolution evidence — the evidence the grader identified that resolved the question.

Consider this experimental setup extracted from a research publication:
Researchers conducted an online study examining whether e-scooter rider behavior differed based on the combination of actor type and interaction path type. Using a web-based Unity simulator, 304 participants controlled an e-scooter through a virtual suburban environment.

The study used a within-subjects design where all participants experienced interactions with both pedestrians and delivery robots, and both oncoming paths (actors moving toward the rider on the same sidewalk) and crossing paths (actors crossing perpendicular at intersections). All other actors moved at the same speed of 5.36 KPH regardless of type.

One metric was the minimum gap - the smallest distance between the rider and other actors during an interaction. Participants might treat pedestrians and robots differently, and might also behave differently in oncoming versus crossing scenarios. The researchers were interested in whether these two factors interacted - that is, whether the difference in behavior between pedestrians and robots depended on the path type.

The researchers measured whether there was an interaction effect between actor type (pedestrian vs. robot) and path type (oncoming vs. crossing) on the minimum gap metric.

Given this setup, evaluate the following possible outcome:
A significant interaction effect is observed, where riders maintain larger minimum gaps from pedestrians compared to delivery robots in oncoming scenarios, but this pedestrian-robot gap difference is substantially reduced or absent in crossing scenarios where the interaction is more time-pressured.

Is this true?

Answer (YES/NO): NO